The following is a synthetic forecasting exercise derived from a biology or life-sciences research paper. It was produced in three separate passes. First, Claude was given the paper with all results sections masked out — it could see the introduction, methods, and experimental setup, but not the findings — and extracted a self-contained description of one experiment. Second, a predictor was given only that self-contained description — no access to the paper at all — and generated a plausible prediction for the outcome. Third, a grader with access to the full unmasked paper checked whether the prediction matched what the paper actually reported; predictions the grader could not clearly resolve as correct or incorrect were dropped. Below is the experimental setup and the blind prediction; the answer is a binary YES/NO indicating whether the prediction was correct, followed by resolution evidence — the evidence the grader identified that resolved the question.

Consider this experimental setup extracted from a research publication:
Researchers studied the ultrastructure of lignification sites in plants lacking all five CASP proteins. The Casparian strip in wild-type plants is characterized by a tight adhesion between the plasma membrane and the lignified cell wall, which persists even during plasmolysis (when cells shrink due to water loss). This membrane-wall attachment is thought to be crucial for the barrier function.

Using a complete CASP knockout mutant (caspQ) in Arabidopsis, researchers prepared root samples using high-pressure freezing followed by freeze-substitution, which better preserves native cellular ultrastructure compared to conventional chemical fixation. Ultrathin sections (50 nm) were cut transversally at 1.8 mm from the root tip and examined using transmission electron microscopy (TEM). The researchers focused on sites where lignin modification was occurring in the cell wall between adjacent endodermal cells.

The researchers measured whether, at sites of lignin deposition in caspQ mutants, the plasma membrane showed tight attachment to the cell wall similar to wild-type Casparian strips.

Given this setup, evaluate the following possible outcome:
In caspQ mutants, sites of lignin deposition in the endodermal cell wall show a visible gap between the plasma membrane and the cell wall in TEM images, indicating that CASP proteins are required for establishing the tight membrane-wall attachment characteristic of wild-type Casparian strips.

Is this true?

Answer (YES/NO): YES